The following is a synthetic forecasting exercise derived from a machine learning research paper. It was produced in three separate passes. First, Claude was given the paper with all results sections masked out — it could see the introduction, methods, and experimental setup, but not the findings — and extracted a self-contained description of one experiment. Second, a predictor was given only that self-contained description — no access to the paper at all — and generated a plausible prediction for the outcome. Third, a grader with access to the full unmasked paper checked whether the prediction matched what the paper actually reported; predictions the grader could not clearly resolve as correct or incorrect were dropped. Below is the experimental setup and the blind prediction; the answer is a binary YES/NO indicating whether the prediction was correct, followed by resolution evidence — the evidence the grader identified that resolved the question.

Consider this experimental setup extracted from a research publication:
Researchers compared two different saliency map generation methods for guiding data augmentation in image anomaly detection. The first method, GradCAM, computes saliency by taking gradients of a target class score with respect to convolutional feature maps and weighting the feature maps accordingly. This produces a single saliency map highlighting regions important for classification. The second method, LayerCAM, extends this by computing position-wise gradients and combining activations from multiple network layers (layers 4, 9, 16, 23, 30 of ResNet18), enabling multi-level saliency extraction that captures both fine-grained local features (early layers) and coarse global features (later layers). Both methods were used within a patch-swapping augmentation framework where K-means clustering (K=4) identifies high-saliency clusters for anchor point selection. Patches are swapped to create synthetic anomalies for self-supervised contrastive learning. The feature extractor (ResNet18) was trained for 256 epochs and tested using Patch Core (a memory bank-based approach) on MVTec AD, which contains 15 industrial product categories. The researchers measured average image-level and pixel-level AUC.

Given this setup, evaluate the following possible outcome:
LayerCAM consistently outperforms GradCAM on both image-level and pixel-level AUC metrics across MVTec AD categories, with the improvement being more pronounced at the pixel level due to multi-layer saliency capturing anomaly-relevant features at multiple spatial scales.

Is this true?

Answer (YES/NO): NO